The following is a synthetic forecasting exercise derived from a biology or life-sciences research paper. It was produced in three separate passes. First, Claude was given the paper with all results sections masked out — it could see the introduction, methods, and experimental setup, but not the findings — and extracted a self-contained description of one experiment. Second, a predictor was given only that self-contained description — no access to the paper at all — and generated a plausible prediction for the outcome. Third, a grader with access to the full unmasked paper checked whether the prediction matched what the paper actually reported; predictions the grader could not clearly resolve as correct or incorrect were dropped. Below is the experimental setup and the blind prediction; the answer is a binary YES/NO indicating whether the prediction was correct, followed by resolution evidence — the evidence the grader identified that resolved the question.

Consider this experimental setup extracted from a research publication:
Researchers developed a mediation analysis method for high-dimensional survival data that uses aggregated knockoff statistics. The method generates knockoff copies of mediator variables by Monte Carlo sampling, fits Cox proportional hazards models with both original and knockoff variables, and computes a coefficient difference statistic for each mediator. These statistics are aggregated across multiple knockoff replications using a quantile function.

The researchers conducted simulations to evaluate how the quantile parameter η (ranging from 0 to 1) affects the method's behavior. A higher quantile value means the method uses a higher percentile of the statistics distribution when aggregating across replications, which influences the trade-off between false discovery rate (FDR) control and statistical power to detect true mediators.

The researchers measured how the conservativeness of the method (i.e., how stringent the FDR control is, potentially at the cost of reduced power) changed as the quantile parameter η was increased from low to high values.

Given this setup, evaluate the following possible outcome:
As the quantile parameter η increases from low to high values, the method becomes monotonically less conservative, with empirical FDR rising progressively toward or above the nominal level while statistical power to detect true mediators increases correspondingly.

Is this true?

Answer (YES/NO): NO